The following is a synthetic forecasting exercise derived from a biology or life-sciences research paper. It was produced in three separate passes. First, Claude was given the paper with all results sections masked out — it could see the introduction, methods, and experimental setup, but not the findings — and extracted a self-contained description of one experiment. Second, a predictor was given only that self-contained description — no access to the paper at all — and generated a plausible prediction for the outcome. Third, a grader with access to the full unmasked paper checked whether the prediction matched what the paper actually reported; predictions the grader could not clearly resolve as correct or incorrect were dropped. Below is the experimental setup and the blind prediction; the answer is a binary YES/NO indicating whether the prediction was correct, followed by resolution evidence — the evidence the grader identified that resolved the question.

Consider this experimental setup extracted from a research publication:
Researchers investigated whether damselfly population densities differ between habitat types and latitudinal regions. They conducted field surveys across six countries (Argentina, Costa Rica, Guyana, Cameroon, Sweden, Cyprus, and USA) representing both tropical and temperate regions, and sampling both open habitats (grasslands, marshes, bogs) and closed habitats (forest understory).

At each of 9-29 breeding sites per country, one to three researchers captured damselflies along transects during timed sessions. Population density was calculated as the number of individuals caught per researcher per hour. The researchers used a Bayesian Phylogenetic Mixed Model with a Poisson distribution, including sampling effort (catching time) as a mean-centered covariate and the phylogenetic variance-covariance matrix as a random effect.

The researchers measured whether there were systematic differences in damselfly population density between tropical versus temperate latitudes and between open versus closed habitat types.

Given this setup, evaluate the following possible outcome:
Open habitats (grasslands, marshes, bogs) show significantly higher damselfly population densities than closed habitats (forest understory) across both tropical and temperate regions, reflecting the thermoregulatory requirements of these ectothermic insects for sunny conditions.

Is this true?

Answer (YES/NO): YES